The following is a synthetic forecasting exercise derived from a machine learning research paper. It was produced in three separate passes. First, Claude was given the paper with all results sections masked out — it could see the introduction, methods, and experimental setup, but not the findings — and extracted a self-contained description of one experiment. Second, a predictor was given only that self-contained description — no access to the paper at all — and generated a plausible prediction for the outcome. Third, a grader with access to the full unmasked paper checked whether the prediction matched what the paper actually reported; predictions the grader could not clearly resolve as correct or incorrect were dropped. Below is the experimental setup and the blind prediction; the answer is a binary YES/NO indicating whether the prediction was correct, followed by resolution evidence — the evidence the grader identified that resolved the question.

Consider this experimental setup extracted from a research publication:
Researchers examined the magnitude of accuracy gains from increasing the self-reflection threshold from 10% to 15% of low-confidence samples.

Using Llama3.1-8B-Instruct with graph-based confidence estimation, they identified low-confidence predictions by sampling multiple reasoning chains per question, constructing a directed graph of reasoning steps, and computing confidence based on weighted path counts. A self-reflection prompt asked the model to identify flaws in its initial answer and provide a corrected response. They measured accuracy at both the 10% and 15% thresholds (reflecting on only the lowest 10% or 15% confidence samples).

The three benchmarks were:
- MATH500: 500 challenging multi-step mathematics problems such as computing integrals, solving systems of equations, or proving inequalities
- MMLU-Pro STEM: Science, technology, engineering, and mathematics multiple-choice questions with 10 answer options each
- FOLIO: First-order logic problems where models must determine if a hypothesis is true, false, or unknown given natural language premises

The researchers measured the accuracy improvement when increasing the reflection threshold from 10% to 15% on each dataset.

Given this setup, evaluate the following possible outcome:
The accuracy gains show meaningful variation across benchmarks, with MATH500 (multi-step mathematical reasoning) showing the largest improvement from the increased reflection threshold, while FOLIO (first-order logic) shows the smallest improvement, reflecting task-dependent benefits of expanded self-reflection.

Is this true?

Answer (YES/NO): NO